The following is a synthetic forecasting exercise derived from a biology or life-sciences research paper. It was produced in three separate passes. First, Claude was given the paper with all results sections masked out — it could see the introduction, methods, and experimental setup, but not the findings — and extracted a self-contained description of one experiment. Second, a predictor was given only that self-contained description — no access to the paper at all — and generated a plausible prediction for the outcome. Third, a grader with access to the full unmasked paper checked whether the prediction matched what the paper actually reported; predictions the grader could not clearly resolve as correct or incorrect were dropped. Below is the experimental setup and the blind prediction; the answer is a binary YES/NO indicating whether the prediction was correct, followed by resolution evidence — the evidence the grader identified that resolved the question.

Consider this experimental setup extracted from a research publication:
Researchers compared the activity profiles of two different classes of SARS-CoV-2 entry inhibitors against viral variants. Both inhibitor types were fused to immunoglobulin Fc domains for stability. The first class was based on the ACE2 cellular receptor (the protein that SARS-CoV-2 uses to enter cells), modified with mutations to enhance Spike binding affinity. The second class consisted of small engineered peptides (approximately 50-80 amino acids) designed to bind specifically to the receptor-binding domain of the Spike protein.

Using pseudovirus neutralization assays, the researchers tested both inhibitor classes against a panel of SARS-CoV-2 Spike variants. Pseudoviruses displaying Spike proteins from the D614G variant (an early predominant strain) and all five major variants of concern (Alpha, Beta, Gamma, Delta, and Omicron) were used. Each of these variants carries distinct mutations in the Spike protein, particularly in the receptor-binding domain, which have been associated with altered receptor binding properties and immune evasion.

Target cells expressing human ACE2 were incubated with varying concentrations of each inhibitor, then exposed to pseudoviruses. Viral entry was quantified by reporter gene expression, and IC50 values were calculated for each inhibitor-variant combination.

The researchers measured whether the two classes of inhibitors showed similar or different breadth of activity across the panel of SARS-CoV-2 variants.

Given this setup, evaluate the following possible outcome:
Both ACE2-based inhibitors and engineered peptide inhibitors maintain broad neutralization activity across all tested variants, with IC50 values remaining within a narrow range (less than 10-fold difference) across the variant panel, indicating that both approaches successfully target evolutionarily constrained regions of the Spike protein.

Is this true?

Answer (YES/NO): NO